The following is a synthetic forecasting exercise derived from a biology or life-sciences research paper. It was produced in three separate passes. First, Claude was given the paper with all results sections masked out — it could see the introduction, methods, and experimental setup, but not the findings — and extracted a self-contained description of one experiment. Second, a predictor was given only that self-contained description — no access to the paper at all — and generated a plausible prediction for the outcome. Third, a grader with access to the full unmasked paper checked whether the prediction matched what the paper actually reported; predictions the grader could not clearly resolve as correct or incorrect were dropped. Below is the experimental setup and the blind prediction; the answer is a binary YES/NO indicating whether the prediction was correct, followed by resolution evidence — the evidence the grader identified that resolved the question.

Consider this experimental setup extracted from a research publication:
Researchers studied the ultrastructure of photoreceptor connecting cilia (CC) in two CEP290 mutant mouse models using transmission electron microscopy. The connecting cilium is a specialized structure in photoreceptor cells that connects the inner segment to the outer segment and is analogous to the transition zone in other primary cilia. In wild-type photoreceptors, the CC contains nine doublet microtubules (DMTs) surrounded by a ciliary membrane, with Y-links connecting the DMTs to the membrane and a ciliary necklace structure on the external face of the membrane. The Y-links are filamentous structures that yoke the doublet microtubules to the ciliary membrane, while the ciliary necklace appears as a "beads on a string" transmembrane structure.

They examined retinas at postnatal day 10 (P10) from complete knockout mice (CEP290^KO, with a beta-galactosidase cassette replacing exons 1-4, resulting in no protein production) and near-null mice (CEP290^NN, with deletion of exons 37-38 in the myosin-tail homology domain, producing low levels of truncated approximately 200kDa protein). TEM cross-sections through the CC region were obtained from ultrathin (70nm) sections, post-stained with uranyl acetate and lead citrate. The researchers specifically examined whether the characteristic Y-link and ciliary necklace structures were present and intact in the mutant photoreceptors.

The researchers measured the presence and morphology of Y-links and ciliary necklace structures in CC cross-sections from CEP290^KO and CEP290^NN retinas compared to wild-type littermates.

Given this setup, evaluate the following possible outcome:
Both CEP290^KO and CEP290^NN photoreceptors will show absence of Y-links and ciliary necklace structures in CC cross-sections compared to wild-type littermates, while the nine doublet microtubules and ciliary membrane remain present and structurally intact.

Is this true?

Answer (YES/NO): NO